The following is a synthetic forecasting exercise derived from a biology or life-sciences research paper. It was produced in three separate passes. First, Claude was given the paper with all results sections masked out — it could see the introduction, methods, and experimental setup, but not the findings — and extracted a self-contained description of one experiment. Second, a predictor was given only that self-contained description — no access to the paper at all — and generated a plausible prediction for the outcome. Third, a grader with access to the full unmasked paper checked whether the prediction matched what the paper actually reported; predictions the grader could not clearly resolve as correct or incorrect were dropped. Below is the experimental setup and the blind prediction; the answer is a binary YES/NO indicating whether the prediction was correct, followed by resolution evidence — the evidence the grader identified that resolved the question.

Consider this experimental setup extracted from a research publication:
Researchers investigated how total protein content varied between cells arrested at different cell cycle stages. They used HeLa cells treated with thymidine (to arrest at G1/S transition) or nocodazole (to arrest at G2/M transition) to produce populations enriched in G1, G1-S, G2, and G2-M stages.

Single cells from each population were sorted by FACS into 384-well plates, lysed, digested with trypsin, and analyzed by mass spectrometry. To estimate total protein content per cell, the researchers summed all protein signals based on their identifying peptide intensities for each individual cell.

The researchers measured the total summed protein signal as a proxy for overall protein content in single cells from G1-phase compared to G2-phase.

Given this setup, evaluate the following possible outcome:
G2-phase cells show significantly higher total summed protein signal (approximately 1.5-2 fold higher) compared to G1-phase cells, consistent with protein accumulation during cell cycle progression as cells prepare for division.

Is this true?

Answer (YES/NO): YES